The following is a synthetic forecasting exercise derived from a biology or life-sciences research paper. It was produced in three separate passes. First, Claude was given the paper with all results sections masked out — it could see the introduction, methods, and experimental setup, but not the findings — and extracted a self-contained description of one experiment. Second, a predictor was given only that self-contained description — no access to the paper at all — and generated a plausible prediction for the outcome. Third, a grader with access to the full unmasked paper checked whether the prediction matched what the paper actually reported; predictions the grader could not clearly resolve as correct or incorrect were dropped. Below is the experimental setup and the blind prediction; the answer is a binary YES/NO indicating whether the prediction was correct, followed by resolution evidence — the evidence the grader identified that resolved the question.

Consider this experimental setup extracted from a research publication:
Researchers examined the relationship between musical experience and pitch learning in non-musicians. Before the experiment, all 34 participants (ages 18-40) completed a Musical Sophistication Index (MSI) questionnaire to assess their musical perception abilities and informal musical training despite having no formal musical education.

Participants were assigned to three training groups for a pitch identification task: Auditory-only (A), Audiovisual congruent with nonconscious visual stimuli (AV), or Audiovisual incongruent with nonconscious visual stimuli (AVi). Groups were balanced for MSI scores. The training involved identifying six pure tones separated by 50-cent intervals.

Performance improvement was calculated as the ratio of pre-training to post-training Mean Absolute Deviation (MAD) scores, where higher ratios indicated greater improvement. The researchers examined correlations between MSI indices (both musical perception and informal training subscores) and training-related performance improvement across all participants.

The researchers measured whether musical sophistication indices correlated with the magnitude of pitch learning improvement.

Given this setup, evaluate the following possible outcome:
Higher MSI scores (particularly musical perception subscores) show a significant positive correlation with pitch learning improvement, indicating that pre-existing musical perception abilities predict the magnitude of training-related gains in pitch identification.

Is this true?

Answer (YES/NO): NO